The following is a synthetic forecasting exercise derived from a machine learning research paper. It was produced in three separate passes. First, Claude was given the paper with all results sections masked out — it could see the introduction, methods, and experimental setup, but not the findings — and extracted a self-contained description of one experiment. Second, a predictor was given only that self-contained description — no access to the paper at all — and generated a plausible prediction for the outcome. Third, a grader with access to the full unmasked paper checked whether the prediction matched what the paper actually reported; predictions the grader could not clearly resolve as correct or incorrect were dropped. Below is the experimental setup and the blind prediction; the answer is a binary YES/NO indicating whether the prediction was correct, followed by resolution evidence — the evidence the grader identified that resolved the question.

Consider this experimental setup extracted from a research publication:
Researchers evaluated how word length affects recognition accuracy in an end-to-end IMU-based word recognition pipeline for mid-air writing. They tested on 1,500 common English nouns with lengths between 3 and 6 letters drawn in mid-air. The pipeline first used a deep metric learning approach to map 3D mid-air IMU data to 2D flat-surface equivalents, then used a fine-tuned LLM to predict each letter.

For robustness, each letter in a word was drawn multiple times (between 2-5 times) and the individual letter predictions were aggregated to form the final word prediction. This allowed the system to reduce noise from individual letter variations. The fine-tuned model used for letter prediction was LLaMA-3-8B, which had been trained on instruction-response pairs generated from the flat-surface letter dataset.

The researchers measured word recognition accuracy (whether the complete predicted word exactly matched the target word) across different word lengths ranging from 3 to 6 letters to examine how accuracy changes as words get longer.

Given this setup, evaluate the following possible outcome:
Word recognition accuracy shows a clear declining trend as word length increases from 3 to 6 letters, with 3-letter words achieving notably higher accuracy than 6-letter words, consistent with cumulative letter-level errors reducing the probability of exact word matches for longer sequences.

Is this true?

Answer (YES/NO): YES